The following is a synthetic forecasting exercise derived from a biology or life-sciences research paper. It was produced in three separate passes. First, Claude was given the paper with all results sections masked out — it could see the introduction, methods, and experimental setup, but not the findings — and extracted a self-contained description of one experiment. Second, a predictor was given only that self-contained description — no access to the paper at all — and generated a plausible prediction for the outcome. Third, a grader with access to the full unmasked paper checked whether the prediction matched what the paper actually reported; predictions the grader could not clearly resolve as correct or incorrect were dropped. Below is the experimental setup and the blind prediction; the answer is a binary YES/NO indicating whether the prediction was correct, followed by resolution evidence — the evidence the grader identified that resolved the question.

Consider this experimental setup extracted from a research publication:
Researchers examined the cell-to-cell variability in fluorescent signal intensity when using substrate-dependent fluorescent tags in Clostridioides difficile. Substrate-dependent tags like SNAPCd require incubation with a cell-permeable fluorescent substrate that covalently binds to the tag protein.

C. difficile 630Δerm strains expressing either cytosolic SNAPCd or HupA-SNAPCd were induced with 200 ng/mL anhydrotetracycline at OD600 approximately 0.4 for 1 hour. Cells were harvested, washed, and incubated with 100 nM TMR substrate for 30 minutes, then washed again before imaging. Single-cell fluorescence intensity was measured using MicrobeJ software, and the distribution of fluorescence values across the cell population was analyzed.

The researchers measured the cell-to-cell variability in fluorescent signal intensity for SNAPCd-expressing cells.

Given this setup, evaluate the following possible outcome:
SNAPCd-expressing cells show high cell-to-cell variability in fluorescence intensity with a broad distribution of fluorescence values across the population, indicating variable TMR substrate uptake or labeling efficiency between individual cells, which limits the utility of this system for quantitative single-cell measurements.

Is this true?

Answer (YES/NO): NO